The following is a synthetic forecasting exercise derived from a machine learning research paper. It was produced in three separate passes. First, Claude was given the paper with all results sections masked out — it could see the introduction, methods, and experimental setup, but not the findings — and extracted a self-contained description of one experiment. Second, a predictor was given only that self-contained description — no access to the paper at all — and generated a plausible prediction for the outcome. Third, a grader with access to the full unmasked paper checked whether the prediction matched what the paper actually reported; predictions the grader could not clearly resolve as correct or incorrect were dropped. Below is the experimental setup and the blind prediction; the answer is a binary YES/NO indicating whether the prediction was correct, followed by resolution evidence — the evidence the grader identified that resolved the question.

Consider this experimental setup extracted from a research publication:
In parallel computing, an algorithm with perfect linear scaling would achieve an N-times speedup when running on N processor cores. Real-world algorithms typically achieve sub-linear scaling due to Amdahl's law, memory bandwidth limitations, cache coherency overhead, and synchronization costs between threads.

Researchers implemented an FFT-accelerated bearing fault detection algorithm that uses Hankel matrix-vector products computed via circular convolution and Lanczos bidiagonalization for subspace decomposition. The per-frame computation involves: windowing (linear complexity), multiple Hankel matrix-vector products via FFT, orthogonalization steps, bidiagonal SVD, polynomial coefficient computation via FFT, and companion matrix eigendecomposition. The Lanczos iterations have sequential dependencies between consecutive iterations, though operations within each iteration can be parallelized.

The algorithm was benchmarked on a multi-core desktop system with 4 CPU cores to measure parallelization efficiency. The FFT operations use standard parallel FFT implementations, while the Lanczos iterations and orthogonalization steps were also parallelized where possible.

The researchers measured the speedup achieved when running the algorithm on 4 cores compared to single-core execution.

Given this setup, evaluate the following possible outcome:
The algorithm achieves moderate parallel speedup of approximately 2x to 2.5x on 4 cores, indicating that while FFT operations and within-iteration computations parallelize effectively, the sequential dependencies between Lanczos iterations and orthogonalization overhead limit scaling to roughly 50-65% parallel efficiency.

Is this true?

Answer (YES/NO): NO